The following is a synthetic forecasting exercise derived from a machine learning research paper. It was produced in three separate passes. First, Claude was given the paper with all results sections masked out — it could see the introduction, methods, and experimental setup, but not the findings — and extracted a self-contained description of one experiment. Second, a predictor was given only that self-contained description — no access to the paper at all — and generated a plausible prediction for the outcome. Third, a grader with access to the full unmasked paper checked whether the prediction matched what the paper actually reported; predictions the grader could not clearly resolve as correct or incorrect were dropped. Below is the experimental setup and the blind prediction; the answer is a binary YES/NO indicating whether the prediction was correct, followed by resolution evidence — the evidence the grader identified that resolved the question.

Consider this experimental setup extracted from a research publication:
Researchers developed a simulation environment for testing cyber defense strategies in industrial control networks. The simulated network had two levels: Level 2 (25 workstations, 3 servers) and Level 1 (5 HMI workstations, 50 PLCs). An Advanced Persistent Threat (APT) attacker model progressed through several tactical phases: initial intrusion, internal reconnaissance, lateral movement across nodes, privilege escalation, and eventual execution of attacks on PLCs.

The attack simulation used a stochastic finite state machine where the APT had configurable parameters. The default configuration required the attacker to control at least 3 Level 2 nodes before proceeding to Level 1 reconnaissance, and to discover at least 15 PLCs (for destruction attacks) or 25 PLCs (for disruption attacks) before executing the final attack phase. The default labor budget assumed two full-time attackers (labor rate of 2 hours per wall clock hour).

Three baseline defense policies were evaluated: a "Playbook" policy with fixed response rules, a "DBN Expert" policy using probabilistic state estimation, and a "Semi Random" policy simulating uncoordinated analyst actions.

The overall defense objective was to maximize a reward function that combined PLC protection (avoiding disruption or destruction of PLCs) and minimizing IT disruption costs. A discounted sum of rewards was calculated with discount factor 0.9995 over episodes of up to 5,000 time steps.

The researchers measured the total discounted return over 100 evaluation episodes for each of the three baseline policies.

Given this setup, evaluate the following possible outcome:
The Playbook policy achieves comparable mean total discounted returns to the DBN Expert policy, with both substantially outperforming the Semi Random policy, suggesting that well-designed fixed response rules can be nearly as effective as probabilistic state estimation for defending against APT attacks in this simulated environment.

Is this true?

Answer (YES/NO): NO